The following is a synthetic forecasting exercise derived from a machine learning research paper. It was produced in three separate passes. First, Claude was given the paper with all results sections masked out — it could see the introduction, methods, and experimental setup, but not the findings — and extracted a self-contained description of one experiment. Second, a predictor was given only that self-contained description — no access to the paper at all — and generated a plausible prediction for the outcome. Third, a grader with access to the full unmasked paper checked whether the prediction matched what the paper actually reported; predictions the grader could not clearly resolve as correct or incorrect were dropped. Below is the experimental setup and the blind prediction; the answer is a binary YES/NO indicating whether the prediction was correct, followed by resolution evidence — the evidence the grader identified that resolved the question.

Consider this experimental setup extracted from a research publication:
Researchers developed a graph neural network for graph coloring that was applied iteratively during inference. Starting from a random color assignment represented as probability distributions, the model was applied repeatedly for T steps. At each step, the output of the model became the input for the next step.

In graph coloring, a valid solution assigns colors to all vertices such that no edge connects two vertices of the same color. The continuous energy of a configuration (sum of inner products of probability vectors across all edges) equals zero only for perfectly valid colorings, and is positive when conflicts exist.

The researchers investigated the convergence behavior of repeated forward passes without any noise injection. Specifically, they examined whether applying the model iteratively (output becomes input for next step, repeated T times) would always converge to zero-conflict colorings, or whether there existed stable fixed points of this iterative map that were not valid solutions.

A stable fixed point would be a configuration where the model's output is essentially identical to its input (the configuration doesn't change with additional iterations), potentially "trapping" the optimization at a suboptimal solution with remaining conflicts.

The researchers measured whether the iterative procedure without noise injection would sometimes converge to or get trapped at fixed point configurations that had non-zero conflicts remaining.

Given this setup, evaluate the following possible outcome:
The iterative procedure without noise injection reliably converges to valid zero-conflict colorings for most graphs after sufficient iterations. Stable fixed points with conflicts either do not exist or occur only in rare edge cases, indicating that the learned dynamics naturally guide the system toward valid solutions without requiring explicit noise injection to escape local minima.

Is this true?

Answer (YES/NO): NO